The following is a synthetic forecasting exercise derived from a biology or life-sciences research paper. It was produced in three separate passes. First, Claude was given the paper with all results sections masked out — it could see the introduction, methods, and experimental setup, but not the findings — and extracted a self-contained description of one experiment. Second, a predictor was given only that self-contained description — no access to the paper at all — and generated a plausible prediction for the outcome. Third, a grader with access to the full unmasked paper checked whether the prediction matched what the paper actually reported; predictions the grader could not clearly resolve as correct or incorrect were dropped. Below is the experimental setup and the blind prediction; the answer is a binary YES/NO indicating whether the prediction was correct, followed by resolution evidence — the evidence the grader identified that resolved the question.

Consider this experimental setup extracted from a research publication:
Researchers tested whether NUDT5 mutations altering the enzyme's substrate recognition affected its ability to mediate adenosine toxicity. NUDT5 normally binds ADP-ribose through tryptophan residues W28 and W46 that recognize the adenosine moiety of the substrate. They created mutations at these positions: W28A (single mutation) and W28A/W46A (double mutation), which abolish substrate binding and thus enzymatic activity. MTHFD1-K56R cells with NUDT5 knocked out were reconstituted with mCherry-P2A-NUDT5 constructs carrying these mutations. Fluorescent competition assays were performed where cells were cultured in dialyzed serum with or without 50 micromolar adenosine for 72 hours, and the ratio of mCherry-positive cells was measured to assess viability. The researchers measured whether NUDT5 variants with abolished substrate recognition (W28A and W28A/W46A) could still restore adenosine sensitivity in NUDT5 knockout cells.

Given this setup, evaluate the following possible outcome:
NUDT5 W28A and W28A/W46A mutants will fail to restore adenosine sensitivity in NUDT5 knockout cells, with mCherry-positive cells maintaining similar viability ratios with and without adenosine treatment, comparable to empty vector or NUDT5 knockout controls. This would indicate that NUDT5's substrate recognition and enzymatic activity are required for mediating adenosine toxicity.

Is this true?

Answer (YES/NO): NO